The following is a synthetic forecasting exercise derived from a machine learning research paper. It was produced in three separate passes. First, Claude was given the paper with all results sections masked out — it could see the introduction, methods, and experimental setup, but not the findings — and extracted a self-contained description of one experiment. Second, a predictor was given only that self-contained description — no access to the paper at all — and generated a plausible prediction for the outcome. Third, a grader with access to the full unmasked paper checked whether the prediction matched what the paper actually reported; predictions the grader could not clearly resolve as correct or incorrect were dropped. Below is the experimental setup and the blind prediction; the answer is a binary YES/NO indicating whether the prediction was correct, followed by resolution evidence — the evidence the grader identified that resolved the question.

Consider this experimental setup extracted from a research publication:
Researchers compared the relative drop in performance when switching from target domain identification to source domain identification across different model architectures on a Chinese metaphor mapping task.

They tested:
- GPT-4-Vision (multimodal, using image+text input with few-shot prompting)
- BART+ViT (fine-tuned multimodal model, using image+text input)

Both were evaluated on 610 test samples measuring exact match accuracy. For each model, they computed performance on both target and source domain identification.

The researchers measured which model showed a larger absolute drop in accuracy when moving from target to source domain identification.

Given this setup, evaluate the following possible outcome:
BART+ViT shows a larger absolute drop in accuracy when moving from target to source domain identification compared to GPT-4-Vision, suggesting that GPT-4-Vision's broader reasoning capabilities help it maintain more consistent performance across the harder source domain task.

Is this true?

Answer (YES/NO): YES